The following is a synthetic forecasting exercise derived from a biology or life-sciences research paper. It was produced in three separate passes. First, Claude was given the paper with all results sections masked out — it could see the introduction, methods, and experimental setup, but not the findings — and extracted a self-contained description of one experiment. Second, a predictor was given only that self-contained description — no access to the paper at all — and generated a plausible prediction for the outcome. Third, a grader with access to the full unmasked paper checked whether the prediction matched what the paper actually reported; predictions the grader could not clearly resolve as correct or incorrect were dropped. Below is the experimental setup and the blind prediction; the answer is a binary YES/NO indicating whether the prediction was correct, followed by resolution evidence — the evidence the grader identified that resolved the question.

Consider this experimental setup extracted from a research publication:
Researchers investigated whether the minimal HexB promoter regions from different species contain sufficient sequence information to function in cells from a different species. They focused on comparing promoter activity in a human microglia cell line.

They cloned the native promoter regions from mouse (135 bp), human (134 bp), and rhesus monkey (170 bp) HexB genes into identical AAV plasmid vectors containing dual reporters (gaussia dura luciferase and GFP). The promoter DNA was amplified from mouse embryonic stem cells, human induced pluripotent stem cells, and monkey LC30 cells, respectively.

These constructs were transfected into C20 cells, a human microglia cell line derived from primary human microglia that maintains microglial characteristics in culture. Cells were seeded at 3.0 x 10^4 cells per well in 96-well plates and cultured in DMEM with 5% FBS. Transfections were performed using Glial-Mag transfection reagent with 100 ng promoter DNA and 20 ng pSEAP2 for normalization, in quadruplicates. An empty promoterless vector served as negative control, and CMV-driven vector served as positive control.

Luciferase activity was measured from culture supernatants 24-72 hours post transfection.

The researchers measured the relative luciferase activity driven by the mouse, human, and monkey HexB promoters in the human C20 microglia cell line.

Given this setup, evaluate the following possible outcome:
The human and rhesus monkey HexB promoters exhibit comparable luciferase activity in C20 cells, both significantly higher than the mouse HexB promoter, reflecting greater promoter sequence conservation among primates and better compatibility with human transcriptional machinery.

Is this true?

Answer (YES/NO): YES